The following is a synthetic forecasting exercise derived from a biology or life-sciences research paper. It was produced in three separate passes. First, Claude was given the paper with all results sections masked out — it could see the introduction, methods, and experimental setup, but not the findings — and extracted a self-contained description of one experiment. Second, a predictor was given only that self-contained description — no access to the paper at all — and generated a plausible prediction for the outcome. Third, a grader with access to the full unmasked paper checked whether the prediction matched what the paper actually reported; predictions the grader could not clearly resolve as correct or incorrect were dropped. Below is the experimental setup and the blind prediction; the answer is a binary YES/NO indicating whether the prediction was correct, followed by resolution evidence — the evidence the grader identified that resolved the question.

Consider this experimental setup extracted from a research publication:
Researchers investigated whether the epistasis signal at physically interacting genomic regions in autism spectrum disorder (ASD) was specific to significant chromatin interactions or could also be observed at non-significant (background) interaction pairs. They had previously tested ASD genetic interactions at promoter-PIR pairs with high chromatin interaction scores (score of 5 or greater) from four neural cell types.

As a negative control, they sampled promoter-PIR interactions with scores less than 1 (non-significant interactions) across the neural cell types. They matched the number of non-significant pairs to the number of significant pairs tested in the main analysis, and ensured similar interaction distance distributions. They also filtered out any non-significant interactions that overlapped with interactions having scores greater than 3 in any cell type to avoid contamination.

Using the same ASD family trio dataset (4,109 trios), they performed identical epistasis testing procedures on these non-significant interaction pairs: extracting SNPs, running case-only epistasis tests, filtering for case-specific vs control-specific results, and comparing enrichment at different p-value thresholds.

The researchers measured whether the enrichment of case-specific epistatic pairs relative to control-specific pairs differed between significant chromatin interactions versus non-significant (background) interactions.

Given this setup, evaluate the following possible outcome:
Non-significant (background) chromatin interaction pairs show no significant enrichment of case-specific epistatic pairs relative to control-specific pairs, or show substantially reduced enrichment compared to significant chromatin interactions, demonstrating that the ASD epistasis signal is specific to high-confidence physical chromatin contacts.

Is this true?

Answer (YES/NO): YES